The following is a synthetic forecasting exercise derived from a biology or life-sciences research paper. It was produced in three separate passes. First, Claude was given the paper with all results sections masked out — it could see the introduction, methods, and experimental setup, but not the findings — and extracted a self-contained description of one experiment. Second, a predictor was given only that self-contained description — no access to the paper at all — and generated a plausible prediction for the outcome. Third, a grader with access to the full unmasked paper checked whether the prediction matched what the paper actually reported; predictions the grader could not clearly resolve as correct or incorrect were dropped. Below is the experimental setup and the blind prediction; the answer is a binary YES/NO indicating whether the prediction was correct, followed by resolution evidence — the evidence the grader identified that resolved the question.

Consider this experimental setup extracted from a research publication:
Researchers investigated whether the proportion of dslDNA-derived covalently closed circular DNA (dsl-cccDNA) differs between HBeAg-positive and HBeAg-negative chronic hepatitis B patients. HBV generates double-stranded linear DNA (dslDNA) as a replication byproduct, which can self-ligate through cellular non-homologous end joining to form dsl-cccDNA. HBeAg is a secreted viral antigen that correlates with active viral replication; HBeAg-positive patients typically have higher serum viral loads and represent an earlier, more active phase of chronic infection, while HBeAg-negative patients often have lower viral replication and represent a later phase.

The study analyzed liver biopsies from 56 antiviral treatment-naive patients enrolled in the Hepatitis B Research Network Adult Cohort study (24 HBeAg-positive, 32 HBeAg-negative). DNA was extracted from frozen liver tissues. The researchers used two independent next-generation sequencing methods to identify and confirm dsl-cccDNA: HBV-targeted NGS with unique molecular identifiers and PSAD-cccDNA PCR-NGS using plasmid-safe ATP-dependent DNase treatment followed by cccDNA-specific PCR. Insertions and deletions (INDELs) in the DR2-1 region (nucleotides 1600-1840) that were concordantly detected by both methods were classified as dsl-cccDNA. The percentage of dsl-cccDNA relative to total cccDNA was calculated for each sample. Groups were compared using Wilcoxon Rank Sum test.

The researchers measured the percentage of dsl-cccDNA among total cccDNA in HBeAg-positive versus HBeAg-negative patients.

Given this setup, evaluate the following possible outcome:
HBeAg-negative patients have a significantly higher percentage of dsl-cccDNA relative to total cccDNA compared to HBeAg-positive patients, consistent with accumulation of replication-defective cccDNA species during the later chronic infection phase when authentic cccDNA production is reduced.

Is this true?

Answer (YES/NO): NO